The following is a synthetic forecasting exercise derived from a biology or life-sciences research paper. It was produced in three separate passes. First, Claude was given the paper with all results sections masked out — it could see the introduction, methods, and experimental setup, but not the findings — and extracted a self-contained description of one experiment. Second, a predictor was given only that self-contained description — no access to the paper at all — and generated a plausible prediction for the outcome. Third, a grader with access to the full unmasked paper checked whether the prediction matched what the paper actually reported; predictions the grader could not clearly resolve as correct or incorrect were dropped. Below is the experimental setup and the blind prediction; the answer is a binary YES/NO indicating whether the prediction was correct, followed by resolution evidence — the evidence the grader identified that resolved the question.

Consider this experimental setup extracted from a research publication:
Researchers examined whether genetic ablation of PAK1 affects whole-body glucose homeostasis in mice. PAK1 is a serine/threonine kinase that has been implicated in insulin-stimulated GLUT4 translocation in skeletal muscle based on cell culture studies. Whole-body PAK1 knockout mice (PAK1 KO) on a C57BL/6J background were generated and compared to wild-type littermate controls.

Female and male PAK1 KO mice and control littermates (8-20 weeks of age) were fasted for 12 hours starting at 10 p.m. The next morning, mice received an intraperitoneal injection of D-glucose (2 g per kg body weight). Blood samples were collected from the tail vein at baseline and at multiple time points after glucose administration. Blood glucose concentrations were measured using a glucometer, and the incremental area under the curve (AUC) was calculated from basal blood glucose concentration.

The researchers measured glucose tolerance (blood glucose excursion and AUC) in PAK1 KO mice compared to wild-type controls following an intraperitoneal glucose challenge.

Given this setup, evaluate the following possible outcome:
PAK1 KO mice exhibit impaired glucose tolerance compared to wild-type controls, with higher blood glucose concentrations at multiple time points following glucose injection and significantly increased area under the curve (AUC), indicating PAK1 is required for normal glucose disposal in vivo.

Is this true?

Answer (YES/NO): NO